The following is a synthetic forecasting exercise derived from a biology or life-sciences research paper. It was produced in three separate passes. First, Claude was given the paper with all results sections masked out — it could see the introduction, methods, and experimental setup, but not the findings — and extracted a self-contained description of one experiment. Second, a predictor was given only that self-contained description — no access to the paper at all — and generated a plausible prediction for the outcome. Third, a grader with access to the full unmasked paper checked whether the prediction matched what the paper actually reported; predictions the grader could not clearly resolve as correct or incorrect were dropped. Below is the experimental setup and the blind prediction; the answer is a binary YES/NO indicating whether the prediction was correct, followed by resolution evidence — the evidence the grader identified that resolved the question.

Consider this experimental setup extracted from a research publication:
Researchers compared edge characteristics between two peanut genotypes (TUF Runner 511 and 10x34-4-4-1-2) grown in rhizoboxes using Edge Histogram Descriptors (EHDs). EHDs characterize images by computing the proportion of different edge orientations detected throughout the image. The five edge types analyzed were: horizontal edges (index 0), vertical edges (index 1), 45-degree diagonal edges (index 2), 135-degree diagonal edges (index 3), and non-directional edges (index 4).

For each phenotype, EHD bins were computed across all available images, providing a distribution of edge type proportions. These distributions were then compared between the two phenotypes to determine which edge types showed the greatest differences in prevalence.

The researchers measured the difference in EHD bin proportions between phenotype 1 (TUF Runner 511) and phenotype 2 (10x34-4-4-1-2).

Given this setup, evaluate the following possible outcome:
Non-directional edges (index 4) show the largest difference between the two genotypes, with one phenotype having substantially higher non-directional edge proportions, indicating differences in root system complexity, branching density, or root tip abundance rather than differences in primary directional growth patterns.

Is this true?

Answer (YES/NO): NO